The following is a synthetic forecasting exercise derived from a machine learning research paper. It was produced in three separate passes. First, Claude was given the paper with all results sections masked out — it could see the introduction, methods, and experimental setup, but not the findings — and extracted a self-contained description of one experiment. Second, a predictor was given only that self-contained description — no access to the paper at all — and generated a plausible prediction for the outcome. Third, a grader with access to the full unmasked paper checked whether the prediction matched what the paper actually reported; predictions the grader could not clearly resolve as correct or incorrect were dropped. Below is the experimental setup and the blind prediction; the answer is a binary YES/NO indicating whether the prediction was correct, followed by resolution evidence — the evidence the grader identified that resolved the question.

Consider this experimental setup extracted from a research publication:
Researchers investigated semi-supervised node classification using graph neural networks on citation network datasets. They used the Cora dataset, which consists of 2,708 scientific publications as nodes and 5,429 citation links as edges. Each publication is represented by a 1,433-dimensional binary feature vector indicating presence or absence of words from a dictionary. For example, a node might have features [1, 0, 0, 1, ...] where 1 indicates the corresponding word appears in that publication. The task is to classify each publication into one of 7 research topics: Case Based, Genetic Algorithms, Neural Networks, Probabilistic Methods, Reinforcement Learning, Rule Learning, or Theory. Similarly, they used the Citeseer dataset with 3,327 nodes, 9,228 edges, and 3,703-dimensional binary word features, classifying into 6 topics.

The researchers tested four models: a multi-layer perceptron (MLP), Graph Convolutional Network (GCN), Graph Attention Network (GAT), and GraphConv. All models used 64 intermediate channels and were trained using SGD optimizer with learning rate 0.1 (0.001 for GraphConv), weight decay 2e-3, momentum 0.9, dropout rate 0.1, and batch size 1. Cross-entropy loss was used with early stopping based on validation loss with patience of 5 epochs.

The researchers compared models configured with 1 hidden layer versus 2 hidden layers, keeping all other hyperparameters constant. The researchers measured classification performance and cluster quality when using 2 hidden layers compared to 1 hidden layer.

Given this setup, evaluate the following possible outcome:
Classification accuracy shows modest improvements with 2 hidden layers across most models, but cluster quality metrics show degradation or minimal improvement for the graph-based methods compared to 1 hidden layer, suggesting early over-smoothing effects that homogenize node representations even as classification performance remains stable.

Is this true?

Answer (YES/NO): NO